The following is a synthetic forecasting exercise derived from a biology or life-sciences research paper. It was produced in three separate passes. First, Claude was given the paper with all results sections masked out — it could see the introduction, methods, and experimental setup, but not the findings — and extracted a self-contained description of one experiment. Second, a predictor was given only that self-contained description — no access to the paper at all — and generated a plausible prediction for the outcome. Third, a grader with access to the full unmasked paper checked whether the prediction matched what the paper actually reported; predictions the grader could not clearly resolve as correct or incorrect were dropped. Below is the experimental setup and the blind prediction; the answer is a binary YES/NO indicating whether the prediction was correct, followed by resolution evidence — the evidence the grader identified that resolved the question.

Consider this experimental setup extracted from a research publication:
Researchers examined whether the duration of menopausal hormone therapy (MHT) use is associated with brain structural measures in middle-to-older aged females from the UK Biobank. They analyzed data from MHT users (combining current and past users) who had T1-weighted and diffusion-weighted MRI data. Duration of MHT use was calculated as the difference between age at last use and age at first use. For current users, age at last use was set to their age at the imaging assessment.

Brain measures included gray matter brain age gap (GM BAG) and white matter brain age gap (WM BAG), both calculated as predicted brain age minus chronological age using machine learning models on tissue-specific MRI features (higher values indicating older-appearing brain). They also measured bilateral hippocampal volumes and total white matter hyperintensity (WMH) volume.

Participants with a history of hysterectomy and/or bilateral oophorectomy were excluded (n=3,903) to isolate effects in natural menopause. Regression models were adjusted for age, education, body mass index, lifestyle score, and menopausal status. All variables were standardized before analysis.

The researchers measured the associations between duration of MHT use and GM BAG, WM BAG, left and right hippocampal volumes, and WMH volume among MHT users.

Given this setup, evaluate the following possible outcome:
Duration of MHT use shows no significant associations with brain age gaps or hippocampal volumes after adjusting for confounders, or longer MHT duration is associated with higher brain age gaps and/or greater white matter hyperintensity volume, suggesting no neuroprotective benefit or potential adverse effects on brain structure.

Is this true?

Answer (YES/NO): YES